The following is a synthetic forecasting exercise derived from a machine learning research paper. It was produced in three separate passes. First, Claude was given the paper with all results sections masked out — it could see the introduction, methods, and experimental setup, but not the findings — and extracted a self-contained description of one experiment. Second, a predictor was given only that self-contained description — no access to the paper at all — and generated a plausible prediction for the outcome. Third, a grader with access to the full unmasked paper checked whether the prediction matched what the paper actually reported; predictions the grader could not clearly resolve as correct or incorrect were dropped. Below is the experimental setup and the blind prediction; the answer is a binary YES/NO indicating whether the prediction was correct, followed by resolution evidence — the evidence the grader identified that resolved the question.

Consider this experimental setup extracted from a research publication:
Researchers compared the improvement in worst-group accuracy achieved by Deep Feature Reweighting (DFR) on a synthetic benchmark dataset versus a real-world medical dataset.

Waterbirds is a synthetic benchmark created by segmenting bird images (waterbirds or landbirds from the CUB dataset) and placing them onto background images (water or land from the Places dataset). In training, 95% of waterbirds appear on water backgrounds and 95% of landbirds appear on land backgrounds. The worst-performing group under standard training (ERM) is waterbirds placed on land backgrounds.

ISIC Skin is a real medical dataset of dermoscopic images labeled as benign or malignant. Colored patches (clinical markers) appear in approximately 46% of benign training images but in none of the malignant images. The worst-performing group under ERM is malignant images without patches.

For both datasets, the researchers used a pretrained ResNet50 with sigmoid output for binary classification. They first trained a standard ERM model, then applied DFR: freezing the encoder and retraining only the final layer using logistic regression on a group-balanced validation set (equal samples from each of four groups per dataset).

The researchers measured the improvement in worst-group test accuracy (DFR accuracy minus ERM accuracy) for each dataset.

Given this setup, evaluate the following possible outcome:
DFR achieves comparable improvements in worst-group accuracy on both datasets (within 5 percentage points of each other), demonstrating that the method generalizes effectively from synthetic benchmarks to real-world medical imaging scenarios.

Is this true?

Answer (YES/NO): YES